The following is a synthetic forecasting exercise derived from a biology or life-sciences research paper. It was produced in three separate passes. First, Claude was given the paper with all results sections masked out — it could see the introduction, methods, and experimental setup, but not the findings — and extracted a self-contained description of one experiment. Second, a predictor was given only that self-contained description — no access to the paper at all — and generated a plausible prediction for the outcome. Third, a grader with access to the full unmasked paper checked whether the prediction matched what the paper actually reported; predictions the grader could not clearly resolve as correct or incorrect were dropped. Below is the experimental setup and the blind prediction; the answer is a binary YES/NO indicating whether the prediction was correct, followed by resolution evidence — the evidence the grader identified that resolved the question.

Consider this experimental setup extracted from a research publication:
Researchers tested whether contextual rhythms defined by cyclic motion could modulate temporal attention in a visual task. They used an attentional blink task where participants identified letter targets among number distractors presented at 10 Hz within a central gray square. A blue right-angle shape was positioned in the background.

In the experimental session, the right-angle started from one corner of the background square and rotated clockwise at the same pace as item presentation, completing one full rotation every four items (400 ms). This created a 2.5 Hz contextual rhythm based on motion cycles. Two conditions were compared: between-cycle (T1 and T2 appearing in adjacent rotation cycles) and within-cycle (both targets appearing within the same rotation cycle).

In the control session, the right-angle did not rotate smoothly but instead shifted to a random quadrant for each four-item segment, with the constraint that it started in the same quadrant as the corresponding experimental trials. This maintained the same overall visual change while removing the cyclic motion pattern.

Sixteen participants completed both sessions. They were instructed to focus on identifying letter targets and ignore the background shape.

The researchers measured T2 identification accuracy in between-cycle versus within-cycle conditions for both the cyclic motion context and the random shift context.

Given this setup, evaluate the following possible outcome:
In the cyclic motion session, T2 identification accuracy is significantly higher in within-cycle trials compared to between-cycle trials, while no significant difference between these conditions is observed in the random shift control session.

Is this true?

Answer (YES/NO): NO